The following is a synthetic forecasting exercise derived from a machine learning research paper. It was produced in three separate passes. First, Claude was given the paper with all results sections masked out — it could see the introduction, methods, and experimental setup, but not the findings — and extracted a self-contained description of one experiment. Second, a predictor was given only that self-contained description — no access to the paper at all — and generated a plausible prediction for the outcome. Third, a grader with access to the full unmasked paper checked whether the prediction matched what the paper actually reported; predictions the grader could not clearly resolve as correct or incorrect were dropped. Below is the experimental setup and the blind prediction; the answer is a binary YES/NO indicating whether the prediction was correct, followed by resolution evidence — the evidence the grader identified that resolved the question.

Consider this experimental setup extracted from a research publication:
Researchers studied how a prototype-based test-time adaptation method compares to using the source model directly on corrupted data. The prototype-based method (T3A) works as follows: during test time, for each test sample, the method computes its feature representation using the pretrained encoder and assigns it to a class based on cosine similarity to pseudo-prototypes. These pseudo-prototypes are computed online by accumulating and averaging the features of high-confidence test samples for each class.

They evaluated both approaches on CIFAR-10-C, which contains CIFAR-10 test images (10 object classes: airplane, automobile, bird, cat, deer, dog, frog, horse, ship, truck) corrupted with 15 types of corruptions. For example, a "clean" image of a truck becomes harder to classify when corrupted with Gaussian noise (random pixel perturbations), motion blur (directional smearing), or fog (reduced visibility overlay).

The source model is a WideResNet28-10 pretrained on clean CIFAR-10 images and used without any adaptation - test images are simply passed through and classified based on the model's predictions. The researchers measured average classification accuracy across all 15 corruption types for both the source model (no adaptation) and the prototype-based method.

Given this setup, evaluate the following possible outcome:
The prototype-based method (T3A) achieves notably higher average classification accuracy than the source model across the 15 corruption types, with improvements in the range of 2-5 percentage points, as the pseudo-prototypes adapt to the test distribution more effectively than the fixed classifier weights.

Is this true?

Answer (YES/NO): NO